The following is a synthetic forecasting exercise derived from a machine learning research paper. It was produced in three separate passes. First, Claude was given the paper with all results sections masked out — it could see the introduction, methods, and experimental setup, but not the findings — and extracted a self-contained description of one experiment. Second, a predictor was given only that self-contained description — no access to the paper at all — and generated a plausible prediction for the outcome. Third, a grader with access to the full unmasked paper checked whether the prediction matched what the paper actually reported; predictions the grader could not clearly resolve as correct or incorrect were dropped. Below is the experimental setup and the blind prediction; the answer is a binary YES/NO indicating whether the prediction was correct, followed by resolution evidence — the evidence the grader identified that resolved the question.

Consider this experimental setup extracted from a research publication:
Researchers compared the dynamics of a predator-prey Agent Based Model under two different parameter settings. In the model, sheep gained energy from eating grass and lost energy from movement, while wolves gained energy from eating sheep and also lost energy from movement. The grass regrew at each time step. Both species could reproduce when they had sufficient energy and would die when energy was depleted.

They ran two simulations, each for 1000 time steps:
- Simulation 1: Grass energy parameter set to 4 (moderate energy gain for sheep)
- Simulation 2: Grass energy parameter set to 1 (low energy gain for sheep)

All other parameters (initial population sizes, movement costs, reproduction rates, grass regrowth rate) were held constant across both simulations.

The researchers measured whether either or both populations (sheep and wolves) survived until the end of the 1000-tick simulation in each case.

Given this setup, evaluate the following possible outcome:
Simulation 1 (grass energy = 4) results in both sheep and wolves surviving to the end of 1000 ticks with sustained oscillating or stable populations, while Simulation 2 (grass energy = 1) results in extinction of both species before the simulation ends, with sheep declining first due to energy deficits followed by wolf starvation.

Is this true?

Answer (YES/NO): YES